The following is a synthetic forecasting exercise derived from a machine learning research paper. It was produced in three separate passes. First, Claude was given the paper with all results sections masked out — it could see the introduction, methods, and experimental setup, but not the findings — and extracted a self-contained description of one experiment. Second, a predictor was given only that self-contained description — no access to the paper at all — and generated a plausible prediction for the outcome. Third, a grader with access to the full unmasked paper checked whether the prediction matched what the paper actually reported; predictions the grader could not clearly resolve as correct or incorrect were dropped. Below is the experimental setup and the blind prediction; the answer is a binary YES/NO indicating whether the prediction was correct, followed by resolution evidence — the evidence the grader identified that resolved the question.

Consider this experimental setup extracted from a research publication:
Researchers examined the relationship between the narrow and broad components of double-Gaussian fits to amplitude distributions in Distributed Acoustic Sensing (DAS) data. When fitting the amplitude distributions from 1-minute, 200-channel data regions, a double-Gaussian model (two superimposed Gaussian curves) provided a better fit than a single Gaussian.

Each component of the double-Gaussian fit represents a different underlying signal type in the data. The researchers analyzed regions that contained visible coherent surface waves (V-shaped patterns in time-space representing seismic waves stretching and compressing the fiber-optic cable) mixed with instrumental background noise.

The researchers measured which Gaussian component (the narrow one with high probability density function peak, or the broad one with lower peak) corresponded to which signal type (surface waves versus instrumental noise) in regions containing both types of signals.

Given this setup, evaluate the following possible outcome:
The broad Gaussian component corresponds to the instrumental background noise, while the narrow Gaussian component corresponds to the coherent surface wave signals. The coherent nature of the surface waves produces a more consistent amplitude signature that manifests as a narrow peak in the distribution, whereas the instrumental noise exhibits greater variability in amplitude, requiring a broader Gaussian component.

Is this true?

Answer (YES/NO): NO